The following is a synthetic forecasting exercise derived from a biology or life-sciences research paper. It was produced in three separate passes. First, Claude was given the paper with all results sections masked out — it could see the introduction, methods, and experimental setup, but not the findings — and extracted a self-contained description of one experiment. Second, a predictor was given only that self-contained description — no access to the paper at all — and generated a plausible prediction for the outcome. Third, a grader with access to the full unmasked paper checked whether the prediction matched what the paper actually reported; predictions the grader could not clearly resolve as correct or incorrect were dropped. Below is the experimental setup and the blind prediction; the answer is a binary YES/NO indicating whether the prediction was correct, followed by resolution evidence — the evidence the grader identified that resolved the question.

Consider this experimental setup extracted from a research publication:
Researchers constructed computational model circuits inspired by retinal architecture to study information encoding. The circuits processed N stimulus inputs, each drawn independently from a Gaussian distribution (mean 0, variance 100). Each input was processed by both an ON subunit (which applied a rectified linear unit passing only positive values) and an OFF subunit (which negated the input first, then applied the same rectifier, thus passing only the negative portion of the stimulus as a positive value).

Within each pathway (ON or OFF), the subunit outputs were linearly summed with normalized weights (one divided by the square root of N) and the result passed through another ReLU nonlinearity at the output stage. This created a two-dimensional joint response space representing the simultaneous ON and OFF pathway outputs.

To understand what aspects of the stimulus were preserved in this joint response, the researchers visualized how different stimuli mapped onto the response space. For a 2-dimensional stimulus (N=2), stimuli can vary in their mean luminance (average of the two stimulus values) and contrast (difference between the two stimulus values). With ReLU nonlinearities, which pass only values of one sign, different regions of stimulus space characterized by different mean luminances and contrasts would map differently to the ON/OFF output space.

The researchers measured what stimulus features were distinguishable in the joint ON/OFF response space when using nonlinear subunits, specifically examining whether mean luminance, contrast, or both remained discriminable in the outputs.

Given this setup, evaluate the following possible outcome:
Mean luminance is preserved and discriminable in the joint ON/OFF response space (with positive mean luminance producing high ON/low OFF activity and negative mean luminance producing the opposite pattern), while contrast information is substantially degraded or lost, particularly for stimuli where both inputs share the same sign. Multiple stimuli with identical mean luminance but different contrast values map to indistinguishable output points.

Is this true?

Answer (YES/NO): NO